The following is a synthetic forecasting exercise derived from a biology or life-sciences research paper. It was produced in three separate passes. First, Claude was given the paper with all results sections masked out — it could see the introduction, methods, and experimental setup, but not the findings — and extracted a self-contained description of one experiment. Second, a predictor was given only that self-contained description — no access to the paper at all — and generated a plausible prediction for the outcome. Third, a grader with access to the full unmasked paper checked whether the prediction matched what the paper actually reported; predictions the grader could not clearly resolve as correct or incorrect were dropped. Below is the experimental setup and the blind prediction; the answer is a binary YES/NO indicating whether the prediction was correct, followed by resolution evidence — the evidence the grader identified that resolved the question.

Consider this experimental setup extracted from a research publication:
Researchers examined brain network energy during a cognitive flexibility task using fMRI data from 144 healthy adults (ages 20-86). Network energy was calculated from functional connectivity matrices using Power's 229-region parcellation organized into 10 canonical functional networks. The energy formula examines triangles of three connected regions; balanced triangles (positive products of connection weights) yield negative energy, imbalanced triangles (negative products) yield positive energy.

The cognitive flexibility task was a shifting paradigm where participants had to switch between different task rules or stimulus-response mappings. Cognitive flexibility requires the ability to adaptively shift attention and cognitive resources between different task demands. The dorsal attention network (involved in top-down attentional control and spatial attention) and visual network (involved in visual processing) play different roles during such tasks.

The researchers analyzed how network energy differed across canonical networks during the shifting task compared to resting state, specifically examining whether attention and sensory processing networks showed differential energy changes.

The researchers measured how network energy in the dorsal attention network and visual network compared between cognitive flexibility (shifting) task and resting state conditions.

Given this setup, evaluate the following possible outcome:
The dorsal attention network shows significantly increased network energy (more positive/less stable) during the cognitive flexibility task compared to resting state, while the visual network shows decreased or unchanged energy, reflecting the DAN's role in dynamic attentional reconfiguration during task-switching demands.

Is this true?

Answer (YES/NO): NO